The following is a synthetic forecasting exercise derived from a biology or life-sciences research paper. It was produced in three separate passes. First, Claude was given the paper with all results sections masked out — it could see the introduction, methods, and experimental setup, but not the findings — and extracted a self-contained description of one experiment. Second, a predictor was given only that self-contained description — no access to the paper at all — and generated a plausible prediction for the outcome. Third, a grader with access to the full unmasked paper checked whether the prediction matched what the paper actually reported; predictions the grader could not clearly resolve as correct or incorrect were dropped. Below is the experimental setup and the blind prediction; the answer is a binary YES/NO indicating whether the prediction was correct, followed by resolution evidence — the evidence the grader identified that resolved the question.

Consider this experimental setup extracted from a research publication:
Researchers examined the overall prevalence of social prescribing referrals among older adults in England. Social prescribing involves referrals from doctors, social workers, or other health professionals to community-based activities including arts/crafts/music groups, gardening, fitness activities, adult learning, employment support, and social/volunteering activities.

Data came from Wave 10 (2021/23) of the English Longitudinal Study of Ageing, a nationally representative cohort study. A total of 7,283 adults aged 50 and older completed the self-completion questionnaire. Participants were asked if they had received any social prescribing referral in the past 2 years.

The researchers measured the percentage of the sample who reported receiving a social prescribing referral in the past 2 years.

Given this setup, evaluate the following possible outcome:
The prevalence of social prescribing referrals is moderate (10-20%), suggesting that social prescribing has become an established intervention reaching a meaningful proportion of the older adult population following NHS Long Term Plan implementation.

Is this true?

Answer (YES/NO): NO